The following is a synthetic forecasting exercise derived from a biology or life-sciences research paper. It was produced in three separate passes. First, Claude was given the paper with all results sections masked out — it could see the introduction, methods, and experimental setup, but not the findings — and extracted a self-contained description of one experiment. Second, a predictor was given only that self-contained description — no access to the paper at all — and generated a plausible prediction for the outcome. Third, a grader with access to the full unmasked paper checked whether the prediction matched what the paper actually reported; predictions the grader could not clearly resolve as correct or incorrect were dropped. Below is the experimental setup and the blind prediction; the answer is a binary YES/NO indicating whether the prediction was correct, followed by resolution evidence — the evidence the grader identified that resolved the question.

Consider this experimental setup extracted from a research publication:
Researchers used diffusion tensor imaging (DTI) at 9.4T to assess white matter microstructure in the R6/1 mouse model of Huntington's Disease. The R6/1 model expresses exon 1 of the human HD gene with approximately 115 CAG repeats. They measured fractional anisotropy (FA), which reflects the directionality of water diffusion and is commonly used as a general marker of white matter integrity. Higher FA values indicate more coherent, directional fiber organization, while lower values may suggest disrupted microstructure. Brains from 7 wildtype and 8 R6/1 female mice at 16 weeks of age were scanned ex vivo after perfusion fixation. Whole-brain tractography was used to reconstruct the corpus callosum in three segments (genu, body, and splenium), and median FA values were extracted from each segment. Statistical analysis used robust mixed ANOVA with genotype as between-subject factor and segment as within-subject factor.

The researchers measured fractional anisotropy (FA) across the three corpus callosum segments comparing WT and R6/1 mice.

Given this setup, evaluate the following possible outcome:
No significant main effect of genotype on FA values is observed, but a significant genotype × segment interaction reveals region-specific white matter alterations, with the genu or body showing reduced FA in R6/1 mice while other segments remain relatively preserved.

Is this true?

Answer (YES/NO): NO